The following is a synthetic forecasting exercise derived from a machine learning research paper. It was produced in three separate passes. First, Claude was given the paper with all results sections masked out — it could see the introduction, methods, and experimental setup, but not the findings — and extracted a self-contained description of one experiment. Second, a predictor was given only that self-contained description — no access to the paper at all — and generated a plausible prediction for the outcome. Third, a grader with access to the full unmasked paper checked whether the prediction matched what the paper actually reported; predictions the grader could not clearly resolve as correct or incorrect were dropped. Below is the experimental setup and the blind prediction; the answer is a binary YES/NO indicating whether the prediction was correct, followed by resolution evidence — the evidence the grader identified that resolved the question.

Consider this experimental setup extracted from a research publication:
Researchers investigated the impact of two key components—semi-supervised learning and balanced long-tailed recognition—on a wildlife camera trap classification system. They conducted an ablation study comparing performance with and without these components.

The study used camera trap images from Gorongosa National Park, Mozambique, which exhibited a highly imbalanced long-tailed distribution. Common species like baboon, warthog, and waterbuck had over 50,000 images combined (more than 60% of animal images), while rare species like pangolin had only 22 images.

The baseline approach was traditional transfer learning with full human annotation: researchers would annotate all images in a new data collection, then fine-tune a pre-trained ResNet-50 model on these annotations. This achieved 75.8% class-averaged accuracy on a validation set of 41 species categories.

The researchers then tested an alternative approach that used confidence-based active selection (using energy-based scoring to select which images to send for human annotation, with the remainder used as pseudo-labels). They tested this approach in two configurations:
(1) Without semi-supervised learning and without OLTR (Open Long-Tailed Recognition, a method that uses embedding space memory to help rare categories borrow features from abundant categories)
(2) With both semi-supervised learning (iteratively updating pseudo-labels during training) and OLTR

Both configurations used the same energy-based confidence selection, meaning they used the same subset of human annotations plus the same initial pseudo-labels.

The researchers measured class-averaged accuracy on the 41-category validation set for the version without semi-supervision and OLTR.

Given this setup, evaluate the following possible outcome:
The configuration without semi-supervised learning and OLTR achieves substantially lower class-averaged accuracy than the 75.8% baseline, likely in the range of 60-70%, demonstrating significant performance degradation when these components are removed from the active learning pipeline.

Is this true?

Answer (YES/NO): YES